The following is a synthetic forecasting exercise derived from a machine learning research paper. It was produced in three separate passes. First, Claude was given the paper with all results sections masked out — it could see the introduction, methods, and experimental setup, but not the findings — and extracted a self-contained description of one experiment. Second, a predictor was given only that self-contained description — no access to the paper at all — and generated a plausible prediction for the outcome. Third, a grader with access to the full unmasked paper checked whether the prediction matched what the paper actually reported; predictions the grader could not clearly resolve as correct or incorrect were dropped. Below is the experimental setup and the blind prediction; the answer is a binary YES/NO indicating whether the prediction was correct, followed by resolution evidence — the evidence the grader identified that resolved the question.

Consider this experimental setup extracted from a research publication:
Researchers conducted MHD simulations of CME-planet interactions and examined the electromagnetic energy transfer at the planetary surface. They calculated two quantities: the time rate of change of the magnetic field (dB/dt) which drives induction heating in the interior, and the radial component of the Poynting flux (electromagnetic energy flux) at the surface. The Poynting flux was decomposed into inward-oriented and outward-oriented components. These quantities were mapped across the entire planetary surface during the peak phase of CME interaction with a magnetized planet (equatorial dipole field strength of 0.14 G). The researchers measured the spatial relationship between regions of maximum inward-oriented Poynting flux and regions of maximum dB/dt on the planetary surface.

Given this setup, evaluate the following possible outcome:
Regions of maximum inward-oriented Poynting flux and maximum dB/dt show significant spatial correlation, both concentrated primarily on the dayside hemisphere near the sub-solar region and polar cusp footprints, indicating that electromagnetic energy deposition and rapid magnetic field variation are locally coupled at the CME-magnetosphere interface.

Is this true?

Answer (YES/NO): NO